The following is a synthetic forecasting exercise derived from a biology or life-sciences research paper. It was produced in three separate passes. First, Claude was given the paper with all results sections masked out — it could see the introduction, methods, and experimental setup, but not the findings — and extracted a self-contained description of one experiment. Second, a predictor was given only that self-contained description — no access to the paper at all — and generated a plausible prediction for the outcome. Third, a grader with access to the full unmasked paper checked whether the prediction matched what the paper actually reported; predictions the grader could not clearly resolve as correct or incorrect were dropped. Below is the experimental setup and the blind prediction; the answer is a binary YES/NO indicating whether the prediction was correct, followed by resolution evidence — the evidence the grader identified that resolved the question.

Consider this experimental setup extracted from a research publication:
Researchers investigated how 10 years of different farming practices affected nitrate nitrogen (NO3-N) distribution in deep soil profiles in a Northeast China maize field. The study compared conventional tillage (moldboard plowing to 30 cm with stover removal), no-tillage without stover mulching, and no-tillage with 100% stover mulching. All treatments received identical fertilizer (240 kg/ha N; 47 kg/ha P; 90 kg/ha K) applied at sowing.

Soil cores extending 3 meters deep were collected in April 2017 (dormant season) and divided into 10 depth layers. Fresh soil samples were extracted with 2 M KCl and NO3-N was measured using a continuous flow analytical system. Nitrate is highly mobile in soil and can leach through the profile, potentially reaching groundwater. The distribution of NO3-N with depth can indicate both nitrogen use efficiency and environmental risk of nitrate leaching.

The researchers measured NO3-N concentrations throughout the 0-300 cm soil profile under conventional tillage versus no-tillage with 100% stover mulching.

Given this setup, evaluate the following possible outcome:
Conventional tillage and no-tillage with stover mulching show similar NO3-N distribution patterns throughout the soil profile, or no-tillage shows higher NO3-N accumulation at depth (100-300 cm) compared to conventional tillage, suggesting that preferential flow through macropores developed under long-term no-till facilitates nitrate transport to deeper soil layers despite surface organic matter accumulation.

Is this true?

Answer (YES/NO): NO